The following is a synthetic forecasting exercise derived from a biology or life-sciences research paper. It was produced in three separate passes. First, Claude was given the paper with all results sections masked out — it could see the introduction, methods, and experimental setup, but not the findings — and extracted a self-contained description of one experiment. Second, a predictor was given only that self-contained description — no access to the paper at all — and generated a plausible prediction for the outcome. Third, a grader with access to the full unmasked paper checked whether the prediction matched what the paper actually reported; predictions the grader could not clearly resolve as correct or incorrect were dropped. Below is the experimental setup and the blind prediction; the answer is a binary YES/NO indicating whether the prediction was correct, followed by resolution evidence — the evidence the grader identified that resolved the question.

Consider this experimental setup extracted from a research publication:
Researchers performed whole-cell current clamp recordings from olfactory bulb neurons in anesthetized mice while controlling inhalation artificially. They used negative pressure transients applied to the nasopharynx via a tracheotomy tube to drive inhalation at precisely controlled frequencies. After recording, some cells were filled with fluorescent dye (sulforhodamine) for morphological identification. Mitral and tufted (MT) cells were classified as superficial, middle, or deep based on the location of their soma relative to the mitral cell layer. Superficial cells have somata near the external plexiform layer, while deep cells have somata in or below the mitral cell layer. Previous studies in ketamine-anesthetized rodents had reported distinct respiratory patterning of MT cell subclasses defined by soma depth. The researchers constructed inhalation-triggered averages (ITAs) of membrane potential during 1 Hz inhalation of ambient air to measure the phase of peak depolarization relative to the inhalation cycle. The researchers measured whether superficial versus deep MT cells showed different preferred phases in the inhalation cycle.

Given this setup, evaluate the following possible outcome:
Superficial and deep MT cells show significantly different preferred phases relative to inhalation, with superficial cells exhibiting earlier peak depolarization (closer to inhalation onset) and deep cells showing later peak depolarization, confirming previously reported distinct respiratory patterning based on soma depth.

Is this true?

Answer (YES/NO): NO